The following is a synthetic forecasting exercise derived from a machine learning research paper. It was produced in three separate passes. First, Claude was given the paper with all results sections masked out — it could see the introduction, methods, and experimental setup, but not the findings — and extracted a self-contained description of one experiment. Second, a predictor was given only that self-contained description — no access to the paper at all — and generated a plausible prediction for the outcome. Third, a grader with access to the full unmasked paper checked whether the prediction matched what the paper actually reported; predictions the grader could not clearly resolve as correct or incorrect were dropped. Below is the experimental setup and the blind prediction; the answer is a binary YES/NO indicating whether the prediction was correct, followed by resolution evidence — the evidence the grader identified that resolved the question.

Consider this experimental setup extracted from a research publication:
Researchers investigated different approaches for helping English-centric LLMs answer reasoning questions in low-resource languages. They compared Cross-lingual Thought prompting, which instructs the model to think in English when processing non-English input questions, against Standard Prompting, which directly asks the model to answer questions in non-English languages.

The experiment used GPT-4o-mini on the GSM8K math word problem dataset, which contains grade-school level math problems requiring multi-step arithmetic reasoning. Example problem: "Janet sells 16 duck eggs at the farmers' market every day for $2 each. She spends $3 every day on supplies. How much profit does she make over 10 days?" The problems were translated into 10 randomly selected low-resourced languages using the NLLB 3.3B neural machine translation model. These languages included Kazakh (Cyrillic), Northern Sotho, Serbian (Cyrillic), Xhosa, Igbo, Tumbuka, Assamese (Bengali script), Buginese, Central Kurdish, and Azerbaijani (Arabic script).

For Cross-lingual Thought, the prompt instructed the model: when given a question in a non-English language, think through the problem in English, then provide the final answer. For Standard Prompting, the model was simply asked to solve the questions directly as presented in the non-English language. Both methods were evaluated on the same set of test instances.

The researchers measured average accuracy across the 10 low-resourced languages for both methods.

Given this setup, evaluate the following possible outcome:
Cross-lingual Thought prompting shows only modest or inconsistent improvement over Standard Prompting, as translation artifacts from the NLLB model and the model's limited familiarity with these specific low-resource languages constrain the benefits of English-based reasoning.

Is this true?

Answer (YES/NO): NO